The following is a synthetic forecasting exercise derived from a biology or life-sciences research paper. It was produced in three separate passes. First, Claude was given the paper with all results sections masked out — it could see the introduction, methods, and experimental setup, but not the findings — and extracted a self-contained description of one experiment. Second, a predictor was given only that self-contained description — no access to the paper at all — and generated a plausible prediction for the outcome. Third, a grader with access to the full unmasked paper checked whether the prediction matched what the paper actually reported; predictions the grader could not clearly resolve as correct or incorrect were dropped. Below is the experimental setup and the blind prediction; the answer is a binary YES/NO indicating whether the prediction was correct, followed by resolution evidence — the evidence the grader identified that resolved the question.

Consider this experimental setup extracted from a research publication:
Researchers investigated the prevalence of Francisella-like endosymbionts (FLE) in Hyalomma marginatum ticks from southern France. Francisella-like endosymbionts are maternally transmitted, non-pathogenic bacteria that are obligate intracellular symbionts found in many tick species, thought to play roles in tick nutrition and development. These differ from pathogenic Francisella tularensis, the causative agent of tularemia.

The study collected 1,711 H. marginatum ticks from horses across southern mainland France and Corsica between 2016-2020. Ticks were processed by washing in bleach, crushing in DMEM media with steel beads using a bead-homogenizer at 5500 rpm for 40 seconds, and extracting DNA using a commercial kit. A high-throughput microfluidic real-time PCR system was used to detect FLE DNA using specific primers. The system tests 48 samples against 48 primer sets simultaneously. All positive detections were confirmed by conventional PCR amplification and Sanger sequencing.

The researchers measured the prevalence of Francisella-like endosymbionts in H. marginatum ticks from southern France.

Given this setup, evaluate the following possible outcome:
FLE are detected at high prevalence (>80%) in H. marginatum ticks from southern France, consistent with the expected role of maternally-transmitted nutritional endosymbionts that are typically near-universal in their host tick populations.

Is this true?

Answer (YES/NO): YES